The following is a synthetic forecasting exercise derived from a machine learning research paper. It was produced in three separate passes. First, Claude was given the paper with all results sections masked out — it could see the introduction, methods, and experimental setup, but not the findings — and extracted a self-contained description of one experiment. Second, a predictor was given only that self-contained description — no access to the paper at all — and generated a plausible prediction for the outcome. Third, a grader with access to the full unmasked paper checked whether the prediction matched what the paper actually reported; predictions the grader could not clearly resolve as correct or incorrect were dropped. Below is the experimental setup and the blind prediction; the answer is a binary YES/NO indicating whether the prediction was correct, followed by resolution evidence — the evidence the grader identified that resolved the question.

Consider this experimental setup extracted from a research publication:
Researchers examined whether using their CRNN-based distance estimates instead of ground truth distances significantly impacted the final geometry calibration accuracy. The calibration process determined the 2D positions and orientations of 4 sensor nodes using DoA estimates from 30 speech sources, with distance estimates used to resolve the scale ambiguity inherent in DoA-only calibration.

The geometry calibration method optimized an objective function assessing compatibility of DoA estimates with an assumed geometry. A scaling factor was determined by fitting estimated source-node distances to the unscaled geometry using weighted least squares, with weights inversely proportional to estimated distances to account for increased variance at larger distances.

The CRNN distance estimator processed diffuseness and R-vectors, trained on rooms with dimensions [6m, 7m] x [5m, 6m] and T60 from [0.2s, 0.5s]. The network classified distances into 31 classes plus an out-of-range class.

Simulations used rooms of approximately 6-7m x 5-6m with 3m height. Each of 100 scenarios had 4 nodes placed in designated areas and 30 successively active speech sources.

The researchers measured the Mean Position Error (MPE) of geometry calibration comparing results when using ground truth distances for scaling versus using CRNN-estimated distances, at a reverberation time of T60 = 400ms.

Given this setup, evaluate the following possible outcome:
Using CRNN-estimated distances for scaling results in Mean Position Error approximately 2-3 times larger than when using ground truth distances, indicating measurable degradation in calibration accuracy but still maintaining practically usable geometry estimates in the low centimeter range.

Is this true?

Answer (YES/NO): NO